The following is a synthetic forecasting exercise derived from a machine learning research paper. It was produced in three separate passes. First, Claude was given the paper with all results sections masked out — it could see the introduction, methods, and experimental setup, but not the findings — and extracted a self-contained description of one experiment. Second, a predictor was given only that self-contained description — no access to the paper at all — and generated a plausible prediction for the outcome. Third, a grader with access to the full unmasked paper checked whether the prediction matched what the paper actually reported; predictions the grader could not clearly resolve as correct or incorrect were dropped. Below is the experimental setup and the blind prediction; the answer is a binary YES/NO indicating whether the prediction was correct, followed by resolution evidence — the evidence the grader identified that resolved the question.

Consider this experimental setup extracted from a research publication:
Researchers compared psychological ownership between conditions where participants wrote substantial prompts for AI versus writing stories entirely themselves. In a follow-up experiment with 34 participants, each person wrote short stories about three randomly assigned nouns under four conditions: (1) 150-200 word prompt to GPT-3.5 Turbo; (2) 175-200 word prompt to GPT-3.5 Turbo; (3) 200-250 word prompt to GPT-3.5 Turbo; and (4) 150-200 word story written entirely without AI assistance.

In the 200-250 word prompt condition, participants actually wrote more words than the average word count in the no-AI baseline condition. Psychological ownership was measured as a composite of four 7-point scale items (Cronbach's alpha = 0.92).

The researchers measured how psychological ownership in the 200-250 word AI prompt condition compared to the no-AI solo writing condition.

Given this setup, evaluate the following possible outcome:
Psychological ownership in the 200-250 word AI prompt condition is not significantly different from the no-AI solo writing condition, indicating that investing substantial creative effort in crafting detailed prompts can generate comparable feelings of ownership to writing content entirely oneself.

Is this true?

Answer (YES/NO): NO